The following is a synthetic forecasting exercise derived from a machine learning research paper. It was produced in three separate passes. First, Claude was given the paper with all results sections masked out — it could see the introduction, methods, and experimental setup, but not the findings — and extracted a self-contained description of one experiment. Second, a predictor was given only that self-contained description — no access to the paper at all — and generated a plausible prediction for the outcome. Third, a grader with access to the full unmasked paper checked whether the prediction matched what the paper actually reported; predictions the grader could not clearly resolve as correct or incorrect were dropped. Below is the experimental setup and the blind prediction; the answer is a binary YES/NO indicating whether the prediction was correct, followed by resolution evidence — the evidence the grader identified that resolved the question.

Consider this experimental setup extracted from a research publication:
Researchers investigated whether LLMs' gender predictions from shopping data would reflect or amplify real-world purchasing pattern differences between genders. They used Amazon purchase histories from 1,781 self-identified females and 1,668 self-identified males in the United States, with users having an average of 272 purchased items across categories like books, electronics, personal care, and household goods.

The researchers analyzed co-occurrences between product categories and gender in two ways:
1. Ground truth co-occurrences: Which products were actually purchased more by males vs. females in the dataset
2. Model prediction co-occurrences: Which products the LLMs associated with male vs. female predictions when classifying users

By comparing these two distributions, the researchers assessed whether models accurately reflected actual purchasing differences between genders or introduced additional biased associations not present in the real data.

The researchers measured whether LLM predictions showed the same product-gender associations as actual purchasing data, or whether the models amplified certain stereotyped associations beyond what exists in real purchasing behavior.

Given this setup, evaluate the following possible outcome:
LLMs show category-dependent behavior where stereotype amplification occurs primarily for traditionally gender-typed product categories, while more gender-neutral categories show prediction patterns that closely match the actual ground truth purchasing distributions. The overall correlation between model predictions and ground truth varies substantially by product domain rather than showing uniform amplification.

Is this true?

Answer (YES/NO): NO